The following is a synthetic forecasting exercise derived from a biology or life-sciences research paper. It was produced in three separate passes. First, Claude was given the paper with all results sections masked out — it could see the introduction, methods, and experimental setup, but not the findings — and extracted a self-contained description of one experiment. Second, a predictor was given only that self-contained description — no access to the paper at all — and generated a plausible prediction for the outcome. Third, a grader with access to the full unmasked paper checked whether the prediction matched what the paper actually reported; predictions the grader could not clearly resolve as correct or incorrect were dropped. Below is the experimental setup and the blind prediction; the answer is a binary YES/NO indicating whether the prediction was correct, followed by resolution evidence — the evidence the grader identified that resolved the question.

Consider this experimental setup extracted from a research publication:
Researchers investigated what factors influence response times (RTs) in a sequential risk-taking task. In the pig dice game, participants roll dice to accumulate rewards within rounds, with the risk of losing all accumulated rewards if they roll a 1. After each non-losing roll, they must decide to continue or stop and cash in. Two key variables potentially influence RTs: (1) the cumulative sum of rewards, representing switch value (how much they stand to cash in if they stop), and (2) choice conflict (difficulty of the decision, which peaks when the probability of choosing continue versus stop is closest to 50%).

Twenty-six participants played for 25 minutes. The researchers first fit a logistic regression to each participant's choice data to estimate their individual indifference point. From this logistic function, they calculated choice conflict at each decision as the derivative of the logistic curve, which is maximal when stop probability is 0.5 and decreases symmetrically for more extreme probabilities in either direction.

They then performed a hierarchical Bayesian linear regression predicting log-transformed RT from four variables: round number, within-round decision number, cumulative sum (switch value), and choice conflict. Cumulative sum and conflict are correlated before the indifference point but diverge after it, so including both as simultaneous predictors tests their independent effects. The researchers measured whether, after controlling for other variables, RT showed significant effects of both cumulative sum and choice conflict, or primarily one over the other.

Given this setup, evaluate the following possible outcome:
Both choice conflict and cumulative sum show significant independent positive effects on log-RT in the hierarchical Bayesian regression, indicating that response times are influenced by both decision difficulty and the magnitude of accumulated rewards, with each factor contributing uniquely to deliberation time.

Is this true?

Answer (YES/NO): NO